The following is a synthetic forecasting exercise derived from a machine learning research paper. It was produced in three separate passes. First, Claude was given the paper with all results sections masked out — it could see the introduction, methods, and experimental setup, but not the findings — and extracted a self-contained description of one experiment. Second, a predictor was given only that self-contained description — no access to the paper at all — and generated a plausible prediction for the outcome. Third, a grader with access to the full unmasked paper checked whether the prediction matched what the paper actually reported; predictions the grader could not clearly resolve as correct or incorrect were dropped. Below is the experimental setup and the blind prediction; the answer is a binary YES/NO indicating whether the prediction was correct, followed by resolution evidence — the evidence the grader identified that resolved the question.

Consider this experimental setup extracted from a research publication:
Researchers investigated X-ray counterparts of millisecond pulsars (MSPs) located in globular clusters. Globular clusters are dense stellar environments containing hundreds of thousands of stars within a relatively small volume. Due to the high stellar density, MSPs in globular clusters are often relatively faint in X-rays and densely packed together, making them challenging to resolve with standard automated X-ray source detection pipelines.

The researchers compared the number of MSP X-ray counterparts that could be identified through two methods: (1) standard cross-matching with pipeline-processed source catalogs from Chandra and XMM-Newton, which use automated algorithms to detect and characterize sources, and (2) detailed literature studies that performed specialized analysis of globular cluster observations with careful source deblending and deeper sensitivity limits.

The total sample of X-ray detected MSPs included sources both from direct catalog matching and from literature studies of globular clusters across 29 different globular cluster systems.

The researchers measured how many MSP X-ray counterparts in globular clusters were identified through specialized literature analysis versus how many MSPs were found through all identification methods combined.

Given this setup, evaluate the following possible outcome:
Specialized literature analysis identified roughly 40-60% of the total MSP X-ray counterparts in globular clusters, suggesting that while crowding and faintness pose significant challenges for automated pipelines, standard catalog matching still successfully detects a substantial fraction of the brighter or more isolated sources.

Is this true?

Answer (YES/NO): NO